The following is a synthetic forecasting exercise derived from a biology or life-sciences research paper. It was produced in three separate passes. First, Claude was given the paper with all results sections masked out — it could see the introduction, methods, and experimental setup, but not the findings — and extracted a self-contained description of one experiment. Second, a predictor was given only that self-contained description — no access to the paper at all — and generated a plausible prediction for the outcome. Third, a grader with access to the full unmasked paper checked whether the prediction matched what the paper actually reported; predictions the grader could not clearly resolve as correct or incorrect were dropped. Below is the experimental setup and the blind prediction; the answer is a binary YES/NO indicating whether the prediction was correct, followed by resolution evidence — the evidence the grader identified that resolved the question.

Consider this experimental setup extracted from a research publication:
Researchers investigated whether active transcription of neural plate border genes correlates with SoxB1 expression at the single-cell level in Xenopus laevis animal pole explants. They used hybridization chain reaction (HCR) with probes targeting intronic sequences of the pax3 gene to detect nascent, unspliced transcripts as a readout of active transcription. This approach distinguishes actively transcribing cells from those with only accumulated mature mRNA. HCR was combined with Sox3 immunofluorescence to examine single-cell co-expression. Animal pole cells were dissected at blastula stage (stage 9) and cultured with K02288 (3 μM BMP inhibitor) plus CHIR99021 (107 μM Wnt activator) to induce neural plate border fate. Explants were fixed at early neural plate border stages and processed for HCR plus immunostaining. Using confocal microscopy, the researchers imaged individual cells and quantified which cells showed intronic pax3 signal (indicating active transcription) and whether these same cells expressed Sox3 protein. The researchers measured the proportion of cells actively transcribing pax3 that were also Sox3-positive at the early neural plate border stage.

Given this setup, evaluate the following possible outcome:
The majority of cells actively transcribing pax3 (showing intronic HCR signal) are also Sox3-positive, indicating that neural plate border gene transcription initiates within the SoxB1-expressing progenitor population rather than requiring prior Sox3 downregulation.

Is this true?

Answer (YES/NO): YES